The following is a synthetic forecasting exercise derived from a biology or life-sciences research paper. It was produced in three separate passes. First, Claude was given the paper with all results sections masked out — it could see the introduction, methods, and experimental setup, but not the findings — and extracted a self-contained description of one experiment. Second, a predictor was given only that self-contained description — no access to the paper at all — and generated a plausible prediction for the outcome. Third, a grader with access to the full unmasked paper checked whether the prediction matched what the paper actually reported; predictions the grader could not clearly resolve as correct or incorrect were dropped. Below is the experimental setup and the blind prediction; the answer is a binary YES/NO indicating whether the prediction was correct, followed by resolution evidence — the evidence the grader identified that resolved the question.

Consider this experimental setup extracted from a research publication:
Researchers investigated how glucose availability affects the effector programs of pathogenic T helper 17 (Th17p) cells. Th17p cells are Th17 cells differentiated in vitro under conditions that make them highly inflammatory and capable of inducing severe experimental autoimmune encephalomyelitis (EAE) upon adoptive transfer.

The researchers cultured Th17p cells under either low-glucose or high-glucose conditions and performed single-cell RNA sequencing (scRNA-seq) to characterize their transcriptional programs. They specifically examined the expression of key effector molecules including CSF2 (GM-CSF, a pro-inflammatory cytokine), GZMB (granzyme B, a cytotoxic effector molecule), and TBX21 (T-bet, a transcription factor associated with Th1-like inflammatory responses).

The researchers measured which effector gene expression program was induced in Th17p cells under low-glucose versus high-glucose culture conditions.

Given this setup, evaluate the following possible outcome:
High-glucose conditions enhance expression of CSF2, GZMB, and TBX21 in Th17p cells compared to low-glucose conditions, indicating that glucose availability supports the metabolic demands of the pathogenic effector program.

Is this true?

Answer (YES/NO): NO